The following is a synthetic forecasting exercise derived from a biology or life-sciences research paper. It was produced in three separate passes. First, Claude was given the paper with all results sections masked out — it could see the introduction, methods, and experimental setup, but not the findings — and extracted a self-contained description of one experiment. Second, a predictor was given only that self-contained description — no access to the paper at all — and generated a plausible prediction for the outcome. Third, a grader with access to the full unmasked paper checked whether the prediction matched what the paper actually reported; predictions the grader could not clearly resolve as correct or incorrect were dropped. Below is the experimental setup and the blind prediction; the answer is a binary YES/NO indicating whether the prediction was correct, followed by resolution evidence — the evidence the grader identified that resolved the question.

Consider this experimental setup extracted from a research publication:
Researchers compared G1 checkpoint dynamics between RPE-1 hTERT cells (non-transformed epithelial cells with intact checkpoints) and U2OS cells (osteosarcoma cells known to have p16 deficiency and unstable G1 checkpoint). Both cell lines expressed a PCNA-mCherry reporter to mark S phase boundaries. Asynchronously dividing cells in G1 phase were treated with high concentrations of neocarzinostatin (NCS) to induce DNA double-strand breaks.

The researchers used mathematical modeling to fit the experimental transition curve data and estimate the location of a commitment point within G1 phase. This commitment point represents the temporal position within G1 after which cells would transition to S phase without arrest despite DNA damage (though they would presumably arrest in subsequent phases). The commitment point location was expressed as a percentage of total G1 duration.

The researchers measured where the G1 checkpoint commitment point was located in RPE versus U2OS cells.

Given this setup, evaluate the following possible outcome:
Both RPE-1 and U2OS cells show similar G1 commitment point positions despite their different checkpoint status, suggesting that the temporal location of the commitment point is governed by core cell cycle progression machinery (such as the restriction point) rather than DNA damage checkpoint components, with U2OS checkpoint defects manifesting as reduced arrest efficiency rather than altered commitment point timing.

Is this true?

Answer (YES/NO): NO